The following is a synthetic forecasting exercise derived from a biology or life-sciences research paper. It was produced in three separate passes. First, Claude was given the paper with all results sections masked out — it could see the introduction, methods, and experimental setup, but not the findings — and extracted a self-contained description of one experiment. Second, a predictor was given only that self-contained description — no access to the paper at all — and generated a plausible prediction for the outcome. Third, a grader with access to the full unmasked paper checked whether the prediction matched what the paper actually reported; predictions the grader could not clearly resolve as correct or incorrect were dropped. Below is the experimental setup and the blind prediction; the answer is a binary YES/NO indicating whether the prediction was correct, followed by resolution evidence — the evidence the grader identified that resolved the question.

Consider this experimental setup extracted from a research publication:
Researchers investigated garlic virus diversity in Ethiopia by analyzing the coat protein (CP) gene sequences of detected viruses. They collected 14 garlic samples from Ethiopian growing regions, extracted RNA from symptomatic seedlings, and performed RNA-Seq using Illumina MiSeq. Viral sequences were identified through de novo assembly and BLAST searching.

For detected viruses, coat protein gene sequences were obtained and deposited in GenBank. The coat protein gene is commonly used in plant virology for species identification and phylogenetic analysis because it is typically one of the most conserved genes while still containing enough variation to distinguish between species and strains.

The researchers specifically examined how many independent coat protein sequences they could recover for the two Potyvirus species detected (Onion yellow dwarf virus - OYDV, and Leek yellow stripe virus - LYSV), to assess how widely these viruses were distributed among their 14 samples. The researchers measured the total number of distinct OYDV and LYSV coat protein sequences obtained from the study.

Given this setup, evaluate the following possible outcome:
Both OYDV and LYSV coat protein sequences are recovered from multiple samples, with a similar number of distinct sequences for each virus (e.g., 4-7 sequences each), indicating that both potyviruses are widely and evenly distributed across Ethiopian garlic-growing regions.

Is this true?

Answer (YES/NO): YES